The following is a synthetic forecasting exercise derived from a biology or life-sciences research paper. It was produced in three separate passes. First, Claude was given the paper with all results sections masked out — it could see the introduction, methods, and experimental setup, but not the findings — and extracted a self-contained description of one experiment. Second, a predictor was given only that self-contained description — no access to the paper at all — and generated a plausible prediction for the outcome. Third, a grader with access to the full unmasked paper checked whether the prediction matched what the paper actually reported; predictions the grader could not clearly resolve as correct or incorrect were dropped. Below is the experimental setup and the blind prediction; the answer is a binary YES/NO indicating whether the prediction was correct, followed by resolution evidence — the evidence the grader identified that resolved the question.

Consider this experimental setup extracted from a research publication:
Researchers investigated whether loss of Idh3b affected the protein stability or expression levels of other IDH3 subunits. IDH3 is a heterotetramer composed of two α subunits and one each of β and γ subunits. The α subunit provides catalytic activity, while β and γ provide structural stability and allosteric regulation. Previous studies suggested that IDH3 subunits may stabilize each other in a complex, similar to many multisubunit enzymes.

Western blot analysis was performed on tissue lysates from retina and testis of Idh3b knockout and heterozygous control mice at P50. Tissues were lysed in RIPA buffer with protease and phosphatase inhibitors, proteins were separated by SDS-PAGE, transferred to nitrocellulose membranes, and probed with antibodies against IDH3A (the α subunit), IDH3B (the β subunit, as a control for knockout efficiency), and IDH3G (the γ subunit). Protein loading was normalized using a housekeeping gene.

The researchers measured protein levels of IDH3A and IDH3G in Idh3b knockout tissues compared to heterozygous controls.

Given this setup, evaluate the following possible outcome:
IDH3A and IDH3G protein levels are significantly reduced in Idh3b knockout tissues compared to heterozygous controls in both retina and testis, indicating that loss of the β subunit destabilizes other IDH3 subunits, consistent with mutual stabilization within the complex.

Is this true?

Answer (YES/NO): NO